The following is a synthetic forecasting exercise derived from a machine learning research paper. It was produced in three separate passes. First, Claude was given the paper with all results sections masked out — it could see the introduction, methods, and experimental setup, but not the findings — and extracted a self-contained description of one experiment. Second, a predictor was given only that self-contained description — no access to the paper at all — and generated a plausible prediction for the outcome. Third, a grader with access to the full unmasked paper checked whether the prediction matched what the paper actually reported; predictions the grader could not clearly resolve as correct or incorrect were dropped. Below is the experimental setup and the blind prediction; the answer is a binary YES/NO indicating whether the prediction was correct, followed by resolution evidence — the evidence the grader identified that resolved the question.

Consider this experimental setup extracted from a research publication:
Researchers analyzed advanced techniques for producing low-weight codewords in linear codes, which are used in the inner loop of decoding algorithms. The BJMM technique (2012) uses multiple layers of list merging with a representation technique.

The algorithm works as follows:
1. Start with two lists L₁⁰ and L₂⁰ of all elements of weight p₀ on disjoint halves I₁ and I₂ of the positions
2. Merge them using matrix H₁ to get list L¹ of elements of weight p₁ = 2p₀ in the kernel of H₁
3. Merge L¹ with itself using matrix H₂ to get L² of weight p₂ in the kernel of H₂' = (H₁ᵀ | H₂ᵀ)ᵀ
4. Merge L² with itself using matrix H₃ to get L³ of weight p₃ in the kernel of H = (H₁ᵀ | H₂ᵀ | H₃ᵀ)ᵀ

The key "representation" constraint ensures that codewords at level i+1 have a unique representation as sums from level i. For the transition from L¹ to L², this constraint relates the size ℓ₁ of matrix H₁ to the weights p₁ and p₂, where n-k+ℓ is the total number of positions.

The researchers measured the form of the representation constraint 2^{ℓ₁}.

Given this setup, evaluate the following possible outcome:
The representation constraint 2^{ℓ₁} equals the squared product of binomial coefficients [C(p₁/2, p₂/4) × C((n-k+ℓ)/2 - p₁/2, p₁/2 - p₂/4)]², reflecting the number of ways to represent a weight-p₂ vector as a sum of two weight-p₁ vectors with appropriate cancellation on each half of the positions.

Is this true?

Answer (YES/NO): NO